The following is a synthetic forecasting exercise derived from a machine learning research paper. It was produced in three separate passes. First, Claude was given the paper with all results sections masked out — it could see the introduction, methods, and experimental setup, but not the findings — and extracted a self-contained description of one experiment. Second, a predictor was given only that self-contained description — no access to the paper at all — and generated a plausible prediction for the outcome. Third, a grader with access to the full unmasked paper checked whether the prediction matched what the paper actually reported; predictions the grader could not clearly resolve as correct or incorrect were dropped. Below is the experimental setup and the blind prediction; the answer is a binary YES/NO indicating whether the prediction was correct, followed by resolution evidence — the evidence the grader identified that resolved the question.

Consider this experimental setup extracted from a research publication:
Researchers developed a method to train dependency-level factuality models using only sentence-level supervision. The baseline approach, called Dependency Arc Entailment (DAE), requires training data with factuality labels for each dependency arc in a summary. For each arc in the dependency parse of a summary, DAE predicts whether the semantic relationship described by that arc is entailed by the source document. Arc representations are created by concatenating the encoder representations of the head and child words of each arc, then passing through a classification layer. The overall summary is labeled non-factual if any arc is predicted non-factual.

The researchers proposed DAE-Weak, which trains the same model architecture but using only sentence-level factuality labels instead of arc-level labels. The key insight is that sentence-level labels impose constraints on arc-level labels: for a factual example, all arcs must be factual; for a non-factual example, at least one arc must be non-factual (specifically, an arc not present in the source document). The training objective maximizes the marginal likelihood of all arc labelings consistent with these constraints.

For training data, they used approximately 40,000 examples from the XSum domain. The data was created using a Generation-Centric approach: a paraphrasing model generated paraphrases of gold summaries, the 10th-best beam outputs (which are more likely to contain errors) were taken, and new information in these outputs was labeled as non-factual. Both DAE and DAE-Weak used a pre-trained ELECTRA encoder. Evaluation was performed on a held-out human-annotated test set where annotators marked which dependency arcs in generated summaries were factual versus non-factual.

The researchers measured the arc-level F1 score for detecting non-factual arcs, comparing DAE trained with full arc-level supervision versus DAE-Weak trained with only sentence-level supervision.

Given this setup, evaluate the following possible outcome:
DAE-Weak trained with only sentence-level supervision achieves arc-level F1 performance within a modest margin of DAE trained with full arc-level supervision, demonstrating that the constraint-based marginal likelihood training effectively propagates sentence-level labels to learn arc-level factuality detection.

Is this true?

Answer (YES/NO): NO